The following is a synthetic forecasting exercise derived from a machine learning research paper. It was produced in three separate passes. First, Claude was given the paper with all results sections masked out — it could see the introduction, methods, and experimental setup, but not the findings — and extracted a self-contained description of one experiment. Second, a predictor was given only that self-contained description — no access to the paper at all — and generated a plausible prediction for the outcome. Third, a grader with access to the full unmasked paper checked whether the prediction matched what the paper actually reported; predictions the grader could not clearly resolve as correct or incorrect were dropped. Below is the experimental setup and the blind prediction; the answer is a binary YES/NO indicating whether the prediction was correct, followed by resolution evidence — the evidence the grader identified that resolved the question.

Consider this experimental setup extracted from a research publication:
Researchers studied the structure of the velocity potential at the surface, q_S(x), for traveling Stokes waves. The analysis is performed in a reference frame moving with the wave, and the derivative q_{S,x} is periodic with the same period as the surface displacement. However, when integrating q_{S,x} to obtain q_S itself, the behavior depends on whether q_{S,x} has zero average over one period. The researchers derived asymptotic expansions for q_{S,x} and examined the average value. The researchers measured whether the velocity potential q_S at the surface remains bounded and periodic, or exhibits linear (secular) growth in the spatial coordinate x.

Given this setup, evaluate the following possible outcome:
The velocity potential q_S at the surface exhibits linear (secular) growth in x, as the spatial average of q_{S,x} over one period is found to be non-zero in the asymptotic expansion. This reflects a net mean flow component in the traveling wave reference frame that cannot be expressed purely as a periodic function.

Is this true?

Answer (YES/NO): YES